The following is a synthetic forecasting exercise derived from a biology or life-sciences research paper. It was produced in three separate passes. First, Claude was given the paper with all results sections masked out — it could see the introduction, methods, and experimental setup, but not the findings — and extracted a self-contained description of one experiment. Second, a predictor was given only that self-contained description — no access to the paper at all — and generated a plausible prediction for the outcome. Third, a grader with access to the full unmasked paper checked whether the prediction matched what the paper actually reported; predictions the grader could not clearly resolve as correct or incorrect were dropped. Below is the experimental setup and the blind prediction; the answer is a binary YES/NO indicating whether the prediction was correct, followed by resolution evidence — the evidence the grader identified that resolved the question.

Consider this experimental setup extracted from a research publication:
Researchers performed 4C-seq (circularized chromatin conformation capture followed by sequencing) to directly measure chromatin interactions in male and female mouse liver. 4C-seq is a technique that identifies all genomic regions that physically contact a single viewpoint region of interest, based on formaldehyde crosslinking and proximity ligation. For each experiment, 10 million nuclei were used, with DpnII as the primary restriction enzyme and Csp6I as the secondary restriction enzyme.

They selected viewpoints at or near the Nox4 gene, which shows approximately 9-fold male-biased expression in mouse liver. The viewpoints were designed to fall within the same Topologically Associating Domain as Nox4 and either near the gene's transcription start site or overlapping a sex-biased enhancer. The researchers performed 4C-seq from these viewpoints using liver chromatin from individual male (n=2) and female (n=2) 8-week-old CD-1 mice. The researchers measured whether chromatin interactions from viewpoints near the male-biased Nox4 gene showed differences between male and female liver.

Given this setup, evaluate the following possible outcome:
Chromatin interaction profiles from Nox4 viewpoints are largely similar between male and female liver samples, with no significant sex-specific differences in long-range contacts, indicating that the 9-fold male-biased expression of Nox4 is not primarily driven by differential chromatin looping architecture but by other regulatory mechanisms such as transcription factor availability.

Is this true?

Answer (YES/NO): NO